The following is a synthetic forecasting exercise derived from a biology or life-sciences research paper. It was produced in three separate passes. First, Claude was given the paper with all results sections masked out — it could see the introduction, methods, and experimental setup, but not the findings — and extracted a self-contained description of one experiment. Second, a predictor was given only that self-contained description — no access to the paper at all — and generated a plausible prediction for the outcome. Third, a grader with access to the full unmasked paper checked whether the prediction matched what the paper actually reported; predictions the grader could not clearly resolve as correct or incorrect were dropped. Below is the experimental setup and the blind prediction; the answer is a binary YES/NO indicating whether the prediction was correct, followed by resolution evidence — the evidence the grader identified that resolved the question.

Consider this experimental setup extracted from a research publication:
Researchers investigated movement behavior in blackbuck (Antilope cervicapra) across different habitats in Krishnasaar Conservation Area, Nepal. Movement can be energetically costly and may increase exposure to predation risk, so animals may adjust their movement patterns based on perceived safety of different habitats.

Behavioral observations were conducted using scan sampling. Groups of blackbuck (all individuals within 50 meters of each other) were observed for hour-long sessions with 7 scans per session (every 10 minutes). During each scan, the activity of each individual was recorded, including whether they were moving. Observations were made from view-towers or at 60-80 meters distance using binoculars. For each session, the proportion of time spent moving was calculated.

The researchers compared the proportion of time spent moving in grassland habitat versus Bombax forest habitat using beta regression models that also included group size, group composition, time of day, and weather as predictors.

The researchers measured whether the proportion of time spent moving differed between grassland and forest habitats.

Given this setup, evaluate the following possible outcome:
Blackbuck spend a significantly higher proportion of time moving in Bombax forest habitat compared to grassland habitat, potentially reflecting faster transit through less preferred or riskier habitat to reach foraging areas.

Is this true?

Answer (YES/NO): YES